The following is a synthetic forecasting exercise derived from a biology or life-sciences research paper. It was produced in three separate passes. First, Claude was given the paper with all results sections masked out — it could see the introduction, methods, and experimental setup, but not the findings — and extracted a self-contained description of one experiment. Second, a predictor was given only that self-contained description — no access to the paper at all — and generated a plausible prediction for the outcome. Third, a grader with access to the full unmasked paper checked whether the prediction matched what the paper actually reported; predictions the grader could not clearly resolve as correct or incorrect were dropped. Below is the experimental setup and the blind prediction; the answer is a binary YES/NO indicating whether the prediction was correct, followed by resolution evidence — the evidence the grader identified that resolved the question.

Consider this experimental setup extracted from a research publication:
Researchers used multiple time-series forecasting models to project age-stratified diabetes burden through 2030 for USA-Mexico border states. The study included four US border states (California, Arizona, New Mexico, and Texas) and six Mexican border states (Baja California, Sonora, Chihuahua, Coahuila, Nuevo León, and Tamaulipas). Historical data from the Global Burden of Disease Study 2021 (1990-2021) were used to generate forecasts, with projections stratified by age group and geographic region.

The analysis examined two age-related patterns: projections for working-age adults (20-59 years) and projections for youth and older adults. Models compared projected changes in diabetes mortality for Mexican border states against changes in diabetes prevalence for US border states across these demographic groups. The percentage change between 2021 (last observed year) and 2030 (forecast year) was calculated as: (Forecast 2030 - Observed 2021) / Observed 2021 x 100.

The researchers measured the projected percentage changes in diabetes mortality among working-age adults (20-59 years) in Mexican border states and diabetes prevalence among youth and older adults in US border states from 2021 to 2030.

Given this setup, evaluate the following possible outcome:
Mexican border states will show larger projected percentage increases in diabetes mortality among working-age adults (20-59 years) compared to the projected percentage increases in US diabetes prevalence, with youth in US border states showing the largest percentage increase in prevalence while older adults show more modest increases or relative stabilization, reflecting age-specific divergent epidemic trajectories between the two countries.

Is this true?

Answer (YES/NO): NO